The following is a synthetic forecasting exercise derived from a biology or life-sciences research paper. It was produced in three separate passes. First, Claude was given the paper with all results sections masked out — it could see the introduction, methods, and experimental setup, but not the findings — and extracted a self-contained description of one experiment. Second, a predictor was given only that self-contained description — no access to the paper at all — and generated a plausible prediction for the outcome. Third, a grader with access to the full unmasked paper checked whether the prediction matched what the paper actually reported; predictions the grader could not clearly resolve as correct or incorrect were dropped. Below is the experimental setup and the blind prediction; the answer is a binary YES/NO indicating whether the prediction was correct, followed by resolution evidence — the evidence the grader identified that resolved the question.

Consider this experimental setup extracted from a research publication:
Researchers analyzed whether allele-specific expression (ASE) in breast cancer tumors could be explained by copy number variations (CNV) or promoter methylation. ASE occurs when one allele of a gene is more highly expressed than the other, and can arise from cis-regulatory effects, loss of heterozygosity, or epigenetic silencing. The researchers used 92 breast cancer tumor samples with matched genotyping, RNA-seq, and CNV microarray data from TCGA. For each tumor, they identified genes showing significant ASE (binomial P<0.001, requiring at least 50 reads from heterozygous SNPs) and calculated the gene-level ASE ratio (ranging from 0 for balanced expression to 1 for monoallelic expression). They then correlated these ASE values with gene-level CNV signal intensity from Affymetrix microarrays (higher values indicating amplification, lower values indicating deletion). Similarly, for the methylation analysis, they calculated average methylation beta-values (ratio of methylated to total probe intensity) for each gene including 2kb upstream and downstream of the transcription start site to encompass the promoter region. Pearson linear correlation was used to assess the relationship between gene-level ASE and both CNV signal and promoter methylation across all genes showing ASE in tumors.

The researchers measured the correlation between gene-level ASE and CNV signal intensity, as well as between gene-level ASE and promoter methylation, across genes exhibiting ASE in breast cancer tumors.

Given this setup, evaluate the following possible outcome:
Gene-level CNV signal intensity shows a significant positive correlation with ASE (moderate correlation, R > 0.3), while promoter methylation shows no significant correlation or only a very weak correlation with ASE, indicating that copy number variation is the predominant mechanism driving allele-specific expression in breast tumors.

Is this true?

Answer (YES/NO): NO